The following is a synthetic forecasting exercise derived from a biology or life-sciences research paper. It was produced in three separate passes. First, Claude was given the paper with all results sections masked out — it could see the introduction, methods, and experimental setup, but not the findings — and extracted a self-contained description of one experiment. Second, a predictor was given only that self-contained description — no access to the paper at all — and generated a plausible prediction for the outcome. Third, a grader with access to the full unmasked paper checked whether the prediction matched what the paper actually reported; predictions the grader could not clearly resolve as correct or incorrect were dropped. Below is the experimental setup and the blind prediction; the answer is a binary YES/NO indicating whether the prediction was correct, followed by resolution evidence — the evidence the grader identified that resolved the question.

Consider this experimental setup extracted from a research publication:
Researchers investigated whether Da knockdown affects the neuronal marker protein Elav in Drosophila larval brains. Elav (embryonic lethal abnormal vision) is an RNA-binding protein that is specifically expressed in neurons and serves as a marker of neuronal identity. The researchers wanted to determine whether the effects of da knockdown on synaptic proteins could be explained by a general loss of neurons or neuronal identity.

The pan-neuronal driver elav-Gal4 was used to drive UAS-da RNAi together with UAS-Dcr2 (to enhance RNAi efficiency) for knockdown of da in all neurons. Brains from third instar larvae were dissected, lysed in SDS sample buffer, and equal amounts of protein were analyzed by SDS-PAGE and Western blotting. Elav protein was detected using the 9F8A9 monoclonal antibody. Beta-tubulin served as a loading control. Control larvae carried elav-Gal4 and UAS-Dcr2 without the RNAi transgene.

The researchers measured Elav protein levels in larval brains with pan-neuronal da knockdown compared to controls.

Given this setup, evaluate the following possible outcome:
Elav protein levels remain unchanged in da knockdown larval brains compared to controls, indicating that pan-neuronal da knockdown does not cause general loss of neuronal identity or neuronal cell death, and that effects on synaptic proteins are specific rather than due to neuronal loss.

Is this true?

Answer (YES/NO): YES